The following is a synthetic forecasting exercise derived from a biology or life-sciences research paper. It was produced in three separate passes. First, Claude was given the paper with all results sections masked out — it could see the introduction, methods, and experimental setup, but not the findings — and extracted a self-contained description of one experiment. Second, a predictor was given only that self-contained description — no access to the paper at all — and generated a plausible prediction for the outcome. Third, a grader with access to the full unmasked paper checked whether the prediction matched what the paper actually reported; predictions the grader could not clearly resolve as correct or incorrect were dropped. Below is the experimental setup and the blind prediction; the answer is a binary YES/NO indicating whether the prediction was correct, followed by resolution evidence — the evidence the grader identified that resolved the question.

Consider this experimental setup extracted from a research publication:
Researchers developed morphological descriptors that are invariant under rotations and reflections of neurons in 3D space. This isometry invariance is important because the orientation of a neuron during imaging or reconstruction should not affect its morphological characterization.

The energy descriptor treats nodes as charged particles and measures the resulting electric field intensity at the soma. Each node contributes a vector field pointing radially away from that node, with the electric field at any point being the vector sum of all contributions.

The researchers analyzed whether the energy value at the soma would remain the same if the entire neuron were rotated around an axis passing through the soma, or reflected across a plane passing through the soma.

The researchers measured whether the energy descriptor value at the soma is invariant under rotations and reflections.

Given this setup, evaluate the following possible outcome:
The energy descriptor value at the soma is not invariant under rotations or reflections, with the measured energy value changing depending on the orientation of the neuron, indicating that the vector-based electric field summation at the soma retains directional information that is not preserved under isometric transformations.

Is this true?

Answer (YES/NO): NO